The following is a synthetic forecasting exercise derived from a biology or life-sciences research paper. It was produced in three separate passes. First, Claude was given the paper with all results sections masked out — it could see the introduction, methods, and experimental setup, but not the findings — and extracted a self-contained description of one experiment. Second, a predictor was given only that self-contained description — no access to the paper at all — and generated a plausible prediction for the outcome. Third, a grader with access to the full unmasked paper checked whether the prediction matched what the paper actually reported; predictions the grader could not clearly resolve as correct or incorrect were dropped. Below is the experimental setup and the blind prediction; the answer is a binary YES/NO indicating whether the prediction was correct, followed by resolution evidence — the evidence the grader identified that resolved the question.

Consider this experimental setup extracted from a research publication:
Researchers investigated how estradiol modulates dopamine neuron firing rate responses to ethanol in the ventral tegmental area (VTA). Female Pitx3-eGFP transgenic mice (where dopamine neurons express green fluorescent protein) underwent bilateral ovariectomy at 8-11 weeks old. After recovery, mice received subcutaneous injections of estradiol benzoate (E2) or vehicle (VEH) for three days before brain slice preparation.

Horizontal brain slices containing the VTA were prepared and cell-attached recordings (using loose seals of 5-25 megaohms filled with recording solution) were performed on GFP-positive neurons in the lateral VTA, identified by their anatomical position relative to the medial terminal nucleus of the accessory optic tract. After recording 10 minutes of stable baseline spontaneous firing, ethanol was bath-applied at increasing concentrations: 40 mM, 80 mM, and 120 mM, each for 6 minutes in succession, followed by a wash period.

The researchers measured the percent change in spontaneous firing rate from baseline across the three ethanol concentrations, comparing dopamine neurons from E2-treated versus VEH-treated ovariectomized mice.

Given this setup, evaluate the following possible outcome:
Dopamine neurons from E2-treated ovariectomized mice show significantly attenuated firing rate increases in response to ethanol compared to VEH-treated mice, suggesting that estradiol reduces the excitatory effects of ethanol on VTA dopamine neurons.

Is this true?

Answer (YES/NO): NO